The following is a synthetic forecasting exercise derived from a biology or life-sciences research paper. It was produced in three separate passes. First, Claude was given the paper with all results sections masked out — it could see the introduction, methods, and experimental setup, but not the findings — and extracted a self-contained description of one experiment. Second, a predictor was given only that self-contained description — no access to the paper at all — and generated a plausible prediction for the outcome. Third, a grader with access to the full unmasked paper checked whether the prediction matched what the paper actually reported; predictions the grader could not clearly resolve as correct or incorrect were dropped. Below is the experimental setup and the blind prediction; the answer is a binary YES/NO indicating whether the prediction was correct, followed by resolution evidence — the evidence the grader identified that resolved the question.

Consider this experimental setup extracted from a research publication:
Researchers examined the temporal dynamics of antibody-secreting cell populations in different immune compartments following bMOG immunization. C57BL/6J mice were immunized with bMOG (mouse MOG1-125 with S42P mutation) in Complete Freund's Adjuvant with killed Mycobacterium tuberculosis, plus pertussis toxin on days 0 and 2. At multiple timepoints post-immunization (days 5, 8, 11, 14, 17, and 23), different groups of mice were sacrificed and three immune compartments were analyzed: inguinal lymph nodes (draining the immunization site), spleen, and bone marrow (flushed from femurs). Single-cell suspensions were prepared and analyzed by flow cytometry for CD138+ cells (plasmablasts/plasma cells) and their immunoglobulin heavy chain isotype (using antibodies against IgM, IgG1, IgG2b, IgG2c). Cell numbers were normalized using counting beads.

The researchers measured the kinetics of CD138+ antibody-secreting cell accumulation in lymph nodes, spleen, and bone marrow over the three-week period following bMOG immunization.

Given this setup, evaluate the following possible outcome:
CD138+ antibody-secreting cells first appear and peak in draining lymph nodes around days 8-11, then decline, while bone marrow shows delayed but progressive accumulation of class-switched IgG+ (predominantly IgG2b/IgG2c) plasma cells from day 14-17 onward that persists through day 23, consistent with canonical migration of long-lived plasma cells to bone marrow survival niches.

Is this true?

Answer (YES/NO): NO